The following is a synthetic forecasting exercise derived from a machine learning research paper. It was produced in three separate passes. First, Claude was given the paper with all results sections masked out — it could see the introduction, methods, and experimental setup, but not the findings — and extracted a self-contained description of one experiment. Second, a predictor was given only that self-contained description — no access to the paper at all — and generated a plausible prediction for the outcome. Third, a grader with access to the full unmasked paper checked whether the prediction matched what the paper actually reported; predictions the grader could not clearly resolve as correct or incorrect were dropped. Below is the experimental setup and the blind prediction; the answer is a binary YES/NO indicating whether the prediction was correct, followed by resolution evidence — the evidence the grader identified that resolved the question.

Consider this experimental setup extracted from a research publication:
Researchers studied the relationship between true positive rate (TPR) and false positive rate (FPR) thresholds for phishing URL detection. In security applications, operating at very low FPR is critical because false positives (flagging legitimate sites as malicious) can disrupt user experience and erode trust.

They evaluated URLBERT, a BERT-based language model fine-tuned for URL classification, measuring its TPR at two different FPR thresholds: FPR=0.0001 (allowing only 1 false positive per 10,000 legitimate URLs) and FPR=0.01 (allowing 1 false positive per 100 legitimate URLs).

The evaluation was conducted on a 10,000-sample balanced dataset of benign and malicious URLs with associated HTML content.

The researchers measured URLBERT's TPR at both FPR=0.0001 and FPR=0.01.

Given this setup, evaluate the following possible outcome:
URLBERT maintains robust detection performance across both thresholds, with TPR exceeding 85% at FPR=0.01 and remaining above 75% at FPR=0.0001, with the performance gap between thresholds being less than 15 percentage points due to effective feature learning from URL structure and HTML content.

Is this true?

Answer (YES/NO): NO